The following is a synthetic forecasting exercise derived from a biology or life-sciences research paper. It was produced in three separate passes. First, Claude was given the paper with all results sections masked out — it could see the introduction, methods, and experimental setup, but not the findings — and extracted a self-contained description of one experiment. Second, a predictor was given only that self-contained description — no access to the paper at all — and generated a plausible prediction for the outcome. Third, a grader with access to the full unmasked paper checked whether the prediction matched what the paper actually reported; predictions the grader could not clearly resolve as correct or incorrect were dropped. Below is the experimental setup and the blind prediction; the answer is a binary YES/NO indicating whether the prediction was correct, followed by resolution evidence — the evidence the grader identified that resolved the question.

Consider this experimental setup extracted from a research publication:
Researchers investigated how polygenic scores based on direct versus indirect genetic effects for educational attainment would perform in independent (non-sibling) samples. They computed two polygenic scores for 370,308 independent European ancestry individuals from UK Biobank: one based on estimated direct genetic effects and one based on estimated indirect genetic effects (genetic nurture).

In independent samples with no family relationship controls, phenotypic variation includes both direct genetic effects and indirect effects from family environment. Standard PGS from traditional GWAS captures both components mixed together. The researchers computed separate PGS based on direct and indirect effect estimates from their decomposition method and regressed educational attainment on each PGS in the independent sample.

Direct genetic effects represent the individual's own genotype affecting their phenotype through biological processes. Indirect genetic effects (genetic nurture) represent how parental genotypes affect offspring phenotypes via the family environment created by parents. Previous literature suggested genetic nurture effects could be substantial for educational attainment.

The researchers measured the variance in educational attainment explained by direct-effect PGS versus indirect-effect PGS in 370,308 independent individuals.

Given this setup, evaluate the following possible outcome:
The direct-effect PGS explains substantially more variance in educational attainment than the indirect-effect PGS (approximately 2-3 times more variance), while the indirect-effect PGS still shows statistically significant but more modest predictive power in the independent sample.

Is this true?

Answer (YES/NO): NO